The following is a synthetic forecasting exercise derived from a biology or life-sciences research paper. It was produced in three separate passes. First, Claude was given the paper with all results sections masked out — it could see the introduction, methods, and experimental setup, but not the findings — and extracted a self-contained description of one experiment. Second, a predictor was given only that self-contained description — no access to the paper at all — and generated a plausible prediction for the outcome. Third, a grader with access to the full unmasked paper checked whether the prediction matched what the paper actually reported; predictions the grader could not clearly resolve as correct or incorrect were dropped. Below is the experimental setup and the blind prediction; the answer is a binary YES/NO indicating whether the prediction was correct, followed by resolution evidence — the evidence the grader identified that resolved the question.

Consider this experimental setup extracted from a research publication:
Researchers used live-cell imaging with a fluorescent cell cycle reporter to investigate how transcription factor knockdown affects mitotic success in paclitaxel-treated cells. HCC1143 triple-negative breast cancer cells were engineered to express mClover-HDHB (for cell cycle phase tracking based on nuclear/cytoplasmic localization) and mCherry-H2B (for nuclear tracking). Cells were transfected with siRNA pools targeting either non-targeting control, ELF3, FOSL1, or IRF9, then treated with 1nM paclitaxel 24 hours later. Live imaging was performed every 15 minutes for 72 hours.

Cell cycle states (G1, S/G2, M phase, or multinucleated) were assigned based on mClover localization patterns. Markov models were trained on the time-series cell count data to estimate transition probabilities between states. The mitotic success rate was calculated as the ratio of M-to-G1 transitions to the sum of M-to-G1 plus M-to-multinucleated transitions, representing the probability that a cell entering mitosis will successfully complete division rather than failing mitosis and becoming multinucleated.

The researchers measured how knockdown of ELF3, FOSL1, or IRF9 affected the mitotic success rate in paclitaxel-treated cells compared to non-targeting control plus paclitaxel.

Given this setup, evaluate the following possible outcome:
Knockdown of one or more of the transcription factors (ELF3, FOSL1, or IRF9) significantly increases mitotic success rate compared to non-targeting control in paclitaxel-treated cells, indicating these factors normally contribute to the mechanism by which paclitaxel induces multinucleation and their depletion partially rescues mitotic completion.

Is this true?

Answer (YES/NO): NO